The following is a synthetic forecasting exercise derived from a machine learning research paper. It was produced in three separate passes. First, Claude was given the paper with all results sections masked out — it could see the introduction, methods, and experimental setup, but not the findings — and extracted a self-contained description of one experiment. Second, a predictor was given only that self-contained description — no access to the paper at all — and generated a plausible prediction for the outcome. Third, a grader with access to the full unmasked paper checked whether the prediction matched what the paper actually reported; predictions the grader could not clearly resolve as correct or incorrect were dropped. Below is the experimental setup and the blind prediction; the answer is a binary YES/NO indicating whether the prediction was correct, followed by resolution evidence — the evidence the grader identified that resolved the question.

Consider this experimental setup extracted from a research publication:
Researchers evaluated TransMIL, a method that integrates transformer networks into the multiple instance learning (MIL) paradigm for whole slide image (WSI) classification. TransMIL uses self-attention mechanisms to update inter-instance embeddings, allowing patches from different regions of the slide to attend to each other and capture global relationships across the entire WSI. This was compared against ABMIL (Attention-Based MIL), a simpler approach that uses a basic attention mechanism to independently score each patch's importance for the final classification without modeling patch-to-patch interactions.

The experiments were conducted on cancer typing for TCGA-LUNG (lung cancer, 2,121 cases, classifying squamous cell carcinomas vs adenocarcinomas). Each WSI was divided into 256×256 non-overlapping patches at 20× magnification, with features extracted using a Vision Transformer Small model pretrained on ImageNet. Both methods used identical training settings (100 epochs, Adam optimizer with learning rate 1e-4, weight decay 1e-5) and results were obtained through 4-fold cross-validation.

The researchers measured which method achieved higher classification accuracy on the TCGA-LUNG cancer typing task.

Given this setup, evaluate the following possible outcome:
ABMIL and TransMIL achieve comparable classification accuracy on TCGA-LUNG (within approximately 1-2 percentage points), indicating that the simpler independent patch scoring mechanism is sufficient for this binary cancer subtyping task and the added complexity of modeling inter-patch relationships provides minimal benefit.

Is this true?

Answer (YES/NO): NO